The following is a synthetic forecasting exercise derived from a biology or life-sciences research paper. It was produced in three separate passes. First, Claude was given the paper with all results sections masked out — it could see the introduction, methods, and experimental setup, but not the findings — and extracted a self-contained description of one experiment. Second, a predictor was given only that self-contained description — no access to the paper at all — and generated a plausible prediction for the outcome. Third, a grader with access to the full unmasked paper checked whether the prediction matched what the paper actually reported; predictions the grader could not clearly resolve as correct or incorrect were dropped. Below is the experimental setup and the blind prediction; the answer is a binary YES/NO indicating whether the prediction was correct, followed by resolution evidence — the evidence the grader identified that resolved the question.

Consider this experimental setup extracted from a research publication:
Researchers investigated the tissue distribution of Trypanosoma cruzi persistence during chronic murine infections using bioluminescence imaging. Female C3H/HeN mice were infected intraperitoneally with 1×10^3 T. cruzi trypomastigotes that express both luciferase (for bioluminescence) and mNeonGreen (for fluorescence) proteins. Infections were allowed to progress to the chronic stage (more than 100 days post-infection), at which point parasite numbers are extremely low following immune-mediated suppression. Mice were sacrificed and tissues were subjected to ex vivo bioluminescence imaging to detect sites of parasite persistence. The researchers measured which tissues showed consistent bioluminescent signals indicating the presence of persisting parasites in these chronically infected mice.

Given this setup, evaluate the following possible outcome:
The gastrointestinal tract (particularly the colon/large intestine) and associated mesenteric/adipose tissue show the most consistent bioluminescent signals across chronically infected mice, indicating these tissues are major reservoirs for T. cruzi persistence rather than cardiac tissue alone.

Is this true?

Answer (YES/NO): NO